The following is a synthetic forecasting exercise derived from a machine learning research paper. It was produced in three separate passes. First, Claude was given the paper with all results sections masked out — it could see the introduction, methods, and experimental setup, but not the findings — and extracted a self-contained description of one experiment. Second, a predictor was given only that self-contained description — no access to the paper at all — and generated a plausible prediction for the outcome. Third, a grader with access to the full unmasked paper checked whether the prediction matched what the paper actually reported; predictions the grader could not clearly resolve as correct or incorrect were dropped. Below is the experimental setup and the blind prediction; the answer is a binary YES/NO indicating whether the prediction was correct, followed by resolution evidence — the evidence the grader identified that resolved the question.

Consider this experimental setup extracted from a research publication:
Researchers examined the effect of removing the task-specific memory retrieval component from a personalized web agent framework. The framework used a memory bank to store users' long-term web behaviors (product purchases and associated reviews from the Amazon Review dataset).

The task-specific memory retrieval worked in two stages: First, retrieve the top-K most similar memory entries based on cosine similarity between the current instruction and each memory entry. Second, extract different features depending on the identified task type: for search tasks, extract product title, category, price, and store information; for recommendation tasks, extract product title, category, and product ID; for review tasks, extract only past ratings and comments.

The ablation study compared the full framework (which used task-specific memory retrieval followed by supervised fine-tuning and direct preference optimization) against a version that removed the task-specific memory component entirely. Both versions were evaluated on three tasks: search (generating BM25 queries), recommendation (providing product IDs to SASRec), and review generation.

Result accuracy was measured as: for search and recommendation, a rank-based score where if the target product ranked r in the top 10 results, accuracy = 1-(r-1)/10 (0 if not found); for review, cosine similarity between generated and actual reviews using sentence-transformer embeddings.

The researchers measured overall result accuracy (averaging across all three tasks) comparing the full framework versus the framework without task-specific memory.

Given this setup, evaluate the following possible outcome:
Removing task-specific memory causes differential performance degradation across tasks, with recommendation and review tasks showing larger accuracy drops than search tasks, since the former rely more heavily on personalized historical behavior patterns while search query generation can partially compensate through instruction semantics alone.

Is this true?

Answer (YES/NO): YES